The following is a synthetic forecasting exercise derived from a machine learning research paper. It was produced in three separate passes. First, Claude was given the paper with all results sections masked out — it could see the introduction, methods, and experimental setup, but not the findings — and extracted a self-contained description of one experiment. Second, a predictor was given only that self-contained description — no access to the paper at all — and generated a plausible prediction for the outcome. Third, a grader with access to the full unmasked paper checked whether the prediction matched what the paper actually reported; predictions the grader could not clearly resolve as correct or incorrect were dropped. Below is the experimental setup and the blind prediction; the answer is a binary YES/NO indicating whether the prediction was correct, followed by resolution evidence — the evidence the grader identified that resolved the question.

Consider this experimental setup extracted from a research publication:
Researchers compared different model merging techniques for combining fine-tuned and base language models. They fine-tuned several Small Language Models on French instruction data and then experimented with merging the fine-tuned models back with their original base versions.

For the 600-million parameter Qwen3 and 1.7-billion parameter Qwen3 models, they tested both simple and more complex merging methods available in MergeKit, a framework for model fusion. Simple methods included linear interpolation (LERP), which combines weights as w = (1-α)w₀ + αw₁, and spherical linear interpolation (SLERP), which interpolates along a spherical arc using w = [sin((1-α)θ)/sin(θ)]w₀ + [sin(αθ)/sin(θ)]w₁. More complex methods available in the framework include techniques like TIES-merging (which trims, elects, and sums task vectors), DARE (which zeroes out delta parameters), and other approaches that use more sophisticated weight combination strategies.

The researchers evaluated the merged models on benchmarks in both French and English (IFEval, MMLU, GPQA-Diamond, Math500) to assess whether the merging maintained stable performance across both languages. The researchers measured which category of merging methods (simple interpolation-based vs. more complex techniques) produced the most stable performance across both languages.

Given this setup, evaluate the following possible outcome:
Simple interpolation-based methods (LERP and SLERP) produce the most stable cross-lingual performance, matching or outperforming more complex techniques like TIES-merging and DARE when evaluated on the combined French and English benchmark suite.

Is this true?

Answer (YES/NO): YES